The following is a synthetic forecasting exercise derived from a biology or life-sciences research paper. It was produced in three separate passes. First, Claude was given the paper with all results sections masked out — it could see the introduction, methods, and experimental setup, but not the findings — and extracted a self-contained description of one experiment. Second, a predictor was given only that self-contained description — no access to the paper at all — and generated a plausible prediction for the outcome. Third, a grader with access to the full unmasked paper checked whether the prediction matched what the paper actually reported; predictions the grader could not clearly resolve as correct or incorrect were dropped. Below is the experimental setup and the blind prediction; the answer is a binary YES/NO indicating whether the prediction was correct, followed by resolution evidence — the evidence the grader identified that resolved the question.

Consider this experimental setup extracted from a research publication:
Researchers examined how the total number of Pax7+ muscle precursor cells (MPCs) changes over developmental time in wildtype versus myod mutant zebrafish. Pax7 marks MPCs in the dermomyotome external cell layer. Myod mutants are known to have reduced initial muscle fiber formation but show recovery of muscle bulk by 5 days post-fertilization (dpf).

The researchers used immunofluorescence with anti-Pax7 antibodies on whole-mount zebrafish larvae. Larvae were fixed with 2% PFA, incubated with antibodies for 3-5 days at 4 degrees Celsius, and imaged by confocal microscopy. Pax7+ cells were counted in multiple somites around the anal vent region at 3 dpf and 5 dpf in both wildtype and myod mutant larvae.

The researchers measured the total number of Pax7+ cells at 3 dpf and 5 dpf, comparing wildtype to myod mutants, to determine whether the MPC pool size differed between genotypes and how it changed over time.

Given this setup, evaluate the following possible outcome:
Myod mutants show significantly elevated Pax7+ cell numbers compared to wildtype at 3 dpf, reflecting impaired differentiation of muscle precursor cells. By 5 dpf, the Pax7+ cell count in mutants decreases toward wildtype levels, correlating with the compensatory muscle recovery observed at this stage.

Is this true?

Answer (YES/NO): YES